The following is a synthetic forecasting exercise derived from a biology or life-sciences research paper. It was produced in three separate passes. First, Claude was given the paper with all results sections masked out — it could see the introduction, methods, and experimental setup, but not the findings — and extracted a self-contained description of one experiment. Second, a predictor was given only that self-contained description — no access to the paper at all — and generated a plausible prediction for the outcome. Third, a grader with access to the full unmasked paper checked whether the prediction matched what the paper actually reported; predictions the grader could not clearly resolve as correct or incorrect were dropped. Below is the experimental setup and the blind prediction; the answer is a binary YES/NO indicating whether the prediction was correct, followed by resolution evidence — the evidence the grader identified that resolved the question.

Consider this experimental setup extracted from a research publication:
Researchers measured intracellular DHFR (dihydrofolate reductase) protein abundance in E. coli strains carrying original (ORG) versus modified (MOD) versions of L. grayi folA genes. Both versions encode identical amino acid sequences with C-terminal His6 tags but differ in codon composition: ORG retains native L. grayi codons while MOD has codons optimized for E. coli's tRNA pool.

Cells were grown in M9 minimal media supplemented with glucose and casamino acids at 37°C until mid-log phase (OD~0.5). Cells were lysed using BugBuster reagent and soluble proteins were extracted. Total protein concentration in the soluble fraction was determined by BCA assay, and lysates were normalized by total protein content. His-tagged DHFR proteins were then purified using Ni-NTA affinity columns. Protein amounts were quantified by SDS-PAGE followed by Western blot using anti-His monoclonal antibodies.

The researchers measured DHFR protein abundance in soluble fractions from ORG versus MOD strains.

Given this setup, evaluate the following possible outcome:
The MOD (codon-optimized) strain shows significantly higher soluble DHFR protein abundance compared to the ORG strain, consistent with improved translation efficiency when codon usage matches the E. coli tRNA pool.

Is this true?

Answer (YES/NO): NO